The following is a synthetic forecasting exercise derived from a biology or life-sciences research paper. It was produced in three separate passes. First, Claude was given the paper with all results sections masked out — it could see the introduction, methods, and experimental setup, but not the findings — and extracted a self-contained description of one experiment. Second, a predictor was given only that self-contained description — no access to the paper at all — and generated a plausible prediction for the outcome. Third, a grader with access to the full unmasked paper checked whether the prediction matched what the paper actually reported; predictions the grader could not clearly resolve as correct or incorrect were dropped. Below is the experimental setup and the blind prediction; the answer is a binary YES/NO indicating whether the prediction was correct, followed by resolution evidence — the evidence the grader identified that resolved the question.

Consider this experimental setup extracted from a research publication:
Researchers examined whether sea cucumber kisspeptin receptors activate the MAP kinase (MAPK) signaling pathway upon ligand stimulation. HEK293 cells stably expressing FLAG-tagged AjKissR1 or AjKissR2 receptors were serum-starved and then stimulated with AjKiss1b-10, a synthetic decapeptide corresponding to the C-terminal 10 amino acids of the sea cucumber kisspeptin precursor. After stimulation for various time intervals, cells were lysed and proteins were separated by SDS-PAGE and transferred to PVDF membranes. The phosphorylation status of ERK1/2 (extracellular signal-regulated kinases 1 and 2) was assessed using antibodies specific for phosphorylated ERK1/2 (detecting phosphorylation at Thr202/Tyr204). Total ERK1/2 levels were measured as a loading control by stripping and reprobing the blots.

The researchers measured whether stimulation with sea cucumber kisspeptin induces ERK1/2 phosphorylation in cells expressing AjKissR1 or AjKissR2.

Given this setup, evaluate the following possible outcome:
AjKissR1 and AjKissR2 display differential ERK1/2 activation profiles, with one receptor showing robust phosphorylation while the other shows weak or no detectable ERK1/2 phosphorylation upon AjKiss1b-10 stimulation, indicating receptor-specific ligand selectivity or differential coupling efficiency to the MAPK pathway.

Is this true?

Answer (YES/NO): NO